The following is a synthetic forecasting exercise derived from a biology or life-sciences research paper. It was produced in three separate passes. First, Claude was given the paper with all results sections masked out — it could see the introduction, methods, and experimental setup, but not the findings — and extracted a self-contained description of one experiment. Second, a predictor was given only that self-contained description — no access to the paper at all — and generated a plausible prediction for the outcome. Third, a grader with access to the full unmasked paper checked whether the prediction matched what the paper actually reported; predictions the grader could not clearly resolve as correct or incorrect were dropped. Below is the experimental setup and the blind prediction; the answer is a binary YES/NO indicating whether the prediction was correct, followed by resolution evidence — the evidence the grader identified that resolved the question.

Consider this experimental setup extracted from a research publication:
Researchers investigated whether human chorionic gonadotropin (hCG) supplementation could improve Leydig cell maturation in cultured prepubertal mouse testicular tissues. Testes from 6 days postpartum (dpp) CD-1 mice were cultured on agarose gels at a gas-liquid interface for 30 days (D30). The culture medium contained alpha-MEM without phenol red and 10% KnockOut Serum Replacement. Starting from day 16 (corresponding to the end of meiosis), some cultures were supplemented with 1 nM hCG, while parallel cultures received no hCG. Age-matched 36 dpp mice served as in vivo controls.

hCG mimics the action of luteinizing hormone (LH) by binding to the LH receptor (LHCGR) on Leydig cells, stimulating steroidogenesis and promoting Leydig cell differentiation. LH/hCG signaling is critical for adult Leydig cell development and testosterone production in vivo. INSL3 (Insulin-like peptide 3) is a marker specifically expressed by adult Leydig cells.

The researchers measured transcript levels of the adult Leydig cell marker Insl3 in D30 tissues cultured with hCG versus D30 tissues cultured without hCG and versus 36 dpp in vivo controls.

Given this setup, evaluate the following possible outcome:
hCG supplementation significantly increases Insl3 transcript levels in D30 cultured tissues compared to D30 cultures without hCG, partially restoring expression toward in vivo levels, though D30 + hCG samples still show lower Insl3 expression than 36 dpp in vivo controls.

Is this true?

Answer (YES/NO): NO